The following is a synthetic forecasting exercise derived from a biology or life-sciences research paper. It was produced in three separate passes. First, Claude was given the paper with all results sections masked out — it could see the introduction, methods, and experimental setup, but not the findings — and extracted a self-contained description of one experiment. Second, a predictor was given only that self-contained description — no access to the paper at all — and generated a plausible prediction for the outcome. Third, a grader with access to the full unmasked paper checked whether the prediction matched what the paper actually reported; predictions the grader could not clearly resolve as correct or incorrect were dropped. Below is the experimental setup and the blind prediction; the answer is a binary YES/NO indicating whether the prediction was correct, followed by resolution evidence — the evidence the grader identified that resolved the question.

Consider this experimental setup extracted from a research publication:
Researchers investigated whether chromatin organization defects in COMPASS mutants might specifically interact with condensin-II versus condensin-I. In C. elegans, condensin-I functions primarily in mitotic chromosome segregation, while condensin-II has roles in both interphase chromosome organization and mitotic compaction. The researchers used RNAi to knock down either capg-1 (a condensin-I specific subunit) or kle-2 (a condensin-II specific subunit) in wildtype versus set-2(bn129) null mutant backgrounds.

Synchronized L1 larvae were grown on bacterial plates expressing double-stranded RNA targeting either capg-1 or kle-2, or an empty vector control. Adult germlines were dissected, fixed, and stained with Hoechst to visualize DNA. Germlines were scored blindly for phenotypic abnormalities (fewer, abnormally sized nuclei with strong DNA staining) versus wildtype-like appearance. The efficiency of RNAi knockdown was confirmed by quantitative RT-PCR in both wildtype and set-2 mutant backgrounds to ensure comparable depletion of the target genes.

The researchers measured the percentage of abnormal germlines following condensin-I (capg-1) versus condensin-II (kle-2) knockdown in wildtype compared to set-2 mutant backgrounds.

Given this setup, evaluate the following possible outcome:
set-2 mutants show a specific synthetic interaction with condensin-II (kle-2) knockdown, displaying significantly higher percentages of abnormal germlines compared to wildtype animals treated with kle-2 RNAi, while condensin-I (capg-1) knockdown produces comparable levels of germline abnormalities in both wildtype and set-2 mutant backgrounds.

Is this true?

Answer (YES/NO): YES